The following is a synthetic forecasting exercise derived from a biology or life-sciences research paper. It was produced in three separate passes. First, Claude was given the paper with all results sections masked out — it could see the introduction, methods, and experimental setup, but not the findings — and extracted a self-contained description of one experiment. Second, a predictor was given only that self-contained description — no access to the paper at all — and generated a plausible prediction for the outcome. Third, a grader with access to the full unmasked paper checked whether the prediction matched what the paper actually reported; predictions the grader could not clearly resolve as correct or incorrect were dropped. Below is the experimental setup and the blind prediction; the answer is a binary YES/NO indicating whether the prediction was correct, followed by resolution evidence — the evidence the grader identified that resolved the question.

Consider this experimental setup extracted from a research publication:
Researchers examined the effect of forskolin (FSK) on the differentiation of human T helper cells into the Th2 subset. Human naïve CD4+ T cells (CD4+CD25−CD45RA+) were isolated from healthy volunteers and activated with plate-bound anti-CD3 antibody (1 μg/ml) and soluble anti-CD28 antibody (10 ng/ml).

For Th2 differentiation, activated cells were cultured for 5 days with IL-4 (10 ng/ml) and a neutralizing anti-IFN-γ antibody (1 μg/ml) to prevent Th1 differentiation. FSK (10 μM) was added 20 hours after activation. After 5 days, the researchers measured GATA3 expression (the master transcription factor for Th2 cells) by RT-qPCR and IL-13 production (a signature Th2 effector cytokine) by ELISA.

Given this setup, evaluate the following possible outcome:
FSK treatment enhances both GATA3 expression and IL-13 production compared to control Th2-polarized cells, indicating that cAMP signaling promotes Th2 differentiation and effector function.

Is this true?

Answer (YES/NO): YES